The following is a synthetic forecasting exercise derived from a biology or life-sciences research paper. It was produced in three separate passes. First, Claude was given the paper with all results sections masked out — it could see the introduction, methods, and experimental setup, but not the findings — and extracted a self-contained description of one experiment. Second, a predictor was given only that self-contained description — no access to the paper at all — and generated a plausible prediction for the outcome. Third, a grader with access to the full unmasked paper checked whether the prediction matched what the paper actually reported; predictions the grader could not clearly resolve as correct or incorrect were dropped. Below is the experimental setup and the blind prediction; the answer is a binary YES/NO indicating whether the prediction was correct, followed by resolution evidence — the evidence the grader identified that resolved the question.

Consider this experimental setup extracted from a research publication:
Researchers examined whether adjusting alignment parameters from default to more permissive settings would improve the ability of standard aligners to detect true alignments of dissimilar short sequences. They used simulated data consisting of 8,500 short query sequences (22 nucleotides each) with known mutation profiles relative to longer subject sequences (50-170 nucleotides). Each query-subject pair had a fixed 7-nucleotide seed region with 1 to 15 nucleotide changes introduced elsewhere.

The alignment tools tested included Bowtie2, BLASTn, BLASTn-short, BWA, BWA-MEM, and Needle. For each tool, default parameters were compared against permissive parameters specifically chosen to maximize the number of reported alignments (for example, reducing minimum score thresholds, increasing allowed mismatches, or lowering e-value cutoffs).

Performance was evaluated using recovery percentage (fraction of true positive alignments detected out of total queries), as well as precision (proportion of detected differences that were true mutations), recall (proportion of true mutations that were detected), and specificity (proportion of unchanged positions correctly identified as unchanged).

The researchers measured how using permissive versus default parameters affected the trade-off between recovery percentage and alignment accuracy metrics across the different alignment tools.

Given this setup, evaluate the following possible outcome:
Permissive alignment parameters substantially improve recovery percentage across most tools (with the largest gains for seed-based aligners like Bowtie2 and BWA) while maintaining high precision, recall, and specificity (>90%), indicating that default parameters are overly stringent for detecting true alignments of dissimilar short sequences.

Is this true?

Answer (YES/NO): NO